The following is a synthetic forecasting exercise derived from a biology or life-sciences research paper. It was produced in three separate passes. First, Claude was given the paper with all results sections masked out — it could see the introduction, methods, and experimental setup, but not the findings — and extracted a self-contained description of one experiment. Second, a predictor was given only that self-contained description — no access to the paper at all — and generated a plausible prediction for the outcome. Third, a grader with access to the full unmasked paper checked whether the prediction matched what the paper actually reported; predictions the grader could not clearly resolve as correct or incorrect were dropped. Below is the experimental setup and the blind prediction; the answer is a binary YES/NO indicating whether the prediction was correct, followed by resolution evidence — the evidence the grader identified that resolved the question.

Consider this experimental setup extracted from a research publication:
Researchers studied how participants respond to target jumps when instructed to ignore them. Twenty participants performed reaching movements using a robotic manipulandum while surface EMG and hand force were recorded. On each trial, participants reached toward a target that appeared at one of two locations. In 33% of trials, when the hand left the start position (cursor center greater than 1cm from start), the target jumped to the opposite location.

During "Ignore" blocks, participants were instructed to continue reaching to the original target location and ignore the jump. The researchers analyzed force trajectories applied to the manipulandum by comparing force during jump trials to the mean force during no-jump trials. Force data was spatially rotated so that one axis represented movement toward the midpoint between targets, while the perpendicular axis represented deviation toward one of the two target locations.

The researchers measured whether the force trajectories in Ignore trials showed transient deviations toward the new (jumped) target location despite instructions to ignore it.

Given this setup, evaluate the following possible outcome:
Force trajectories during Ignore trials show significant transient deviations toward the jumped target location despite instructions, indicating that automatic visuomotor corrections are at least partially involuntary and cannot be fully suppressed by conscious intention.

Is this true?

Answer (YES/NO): NO